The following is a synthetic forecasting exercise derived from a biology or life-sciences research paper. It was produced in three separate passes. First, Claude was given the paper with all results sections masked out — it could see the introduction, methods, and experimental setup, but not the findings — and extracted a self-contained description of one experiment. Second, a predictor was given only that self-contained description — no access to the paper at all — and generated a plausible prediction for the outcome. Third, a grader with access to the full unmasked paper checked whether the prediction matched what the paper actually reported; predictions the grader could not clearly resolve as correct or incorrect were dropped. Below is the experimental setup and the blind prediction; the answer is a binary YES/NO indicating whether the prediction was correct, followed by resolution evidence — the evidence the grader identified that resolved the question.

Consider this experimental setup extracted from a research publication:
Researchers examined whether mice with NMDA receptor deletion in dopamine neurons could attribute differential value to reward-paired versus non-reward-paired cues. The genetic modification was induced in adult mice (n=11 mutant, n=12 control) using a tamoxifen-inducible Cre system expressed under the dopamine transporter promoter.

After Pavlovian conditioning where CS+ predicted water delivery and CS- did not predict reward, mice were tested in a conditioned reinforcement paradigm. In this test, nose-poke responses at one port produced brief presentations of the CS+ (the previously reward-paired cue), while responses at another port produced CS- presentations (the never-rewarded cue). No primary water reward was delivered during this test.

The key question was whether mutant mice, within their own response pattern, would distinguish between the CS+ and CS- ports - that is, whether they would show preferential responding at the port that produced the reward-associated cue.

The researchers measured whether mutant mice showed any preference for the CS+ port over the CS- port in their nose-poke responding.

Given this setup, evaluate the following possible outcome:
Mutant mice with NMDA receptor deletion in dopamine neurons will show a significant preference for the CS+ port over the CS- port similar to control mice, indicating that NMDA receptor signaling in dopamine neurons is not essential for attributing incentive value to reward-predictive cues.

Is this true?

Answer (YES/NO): NO